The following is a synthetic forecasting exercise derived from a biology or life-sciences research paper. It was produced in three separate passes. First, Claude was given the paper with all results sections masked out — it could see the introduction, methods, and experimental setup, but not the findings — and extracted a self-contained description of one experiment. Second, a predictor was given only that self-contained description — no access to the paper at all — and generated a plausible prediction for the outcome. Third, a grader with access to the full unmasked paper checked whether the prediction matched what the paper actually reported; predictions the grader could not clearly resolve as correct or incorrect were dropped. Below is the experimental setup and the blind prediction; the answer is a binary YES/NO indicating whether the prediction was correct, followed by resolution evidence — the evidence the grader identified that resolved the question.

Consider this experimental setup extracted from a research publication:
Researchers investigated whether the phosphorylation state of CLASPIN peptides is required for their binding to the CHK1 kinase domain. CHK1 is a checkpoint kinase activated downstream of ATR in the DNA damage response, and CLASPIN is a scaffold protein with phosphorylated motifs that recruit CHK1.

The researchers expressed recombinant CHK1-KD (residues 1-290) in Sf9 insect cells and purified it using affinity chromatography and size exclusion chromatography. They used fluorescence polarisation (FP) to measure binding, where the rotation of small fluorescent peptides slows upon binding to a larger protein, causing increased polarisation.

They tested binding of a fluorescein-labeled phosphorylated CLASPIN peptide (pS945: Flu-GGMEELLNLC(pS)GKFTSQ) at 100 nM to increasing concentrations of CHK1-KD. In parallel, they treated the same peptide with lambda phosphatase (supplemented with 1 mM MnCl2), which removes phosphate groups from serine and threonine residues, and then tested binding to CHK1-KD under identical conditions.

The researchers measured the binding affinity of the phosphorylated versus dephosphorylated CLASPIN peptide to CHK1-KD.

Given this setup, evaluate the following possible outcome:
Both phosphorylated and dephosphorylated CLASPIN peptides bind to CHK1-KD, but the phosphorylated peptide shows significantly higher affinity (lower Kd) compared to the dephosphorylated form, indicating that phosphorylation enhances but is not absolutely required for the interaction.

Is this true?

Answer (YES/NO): NO